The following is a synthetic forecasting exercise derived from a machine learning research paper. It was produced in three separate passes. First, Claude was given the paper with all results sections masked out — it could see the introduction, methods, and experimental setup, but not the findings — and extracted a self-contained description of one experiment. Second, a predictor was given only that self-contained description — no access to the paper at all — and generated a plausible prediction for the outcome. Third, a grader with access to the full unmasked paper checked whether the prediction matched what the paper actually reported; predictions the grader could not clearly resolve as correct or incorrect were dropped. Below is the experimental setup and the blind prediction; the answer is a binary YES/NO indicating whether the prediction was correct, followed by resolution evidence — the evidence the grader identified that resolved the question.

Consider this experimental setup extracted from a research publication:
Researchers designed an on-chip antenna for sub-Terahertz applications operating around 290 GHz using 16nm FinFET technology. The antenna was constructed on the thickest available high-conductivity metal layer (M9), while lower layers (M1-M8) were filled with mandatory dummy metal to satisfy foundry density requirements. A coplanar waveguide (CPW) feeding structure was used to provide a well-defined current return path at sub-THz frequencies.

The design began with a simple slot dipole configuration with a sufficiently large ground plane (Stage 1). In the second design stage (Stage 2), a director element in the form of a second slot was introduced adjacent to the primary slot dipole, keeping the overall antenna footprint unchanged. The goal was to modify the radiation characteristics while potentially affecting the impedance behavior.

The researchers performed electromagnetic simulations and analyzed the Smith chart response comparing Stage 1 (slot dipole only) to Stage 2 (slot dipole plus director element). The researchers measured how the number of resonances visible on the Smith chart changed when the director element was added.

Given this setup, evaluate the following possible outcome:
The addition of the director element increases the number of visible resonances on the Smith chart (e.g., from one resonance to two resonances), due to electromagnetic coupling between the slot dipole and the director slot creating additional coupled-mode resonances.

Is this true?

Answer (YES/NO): YES